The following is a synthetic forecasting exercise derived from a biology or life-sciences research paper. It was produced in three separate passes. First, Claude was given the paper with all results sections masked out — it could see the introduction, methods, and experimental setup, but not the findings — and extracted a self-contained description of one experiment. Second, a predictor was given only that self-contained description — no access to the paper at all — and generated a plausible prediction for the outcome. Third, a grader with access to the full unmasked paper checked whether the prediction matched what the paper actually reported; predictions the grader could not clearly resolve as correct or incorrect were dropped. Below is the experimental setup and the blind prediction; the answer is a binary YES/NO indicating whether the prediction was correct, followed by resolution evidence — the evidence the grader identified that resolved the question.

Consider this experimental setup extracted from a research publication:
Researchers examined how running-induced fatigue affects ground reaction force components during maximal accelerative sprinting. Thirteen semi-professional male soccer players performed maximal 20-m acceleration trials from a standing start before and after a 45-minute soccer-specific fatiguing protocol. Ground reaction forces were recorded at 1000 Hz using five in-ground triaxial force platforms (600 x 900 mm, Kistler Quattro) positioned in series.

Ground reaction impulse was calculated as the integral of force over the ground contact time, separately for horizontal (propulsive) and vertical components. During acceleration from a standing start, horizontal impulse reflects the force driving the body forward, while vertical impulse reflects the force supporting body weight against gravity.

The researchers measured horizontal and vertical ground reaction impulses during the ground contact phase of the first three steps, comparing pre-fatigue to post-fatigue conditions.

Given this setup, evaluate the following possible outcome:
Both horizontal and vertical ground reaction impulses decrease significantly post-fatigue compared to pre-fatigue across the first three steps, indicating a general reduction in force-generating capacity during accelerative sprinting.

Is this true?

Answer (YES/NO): NO